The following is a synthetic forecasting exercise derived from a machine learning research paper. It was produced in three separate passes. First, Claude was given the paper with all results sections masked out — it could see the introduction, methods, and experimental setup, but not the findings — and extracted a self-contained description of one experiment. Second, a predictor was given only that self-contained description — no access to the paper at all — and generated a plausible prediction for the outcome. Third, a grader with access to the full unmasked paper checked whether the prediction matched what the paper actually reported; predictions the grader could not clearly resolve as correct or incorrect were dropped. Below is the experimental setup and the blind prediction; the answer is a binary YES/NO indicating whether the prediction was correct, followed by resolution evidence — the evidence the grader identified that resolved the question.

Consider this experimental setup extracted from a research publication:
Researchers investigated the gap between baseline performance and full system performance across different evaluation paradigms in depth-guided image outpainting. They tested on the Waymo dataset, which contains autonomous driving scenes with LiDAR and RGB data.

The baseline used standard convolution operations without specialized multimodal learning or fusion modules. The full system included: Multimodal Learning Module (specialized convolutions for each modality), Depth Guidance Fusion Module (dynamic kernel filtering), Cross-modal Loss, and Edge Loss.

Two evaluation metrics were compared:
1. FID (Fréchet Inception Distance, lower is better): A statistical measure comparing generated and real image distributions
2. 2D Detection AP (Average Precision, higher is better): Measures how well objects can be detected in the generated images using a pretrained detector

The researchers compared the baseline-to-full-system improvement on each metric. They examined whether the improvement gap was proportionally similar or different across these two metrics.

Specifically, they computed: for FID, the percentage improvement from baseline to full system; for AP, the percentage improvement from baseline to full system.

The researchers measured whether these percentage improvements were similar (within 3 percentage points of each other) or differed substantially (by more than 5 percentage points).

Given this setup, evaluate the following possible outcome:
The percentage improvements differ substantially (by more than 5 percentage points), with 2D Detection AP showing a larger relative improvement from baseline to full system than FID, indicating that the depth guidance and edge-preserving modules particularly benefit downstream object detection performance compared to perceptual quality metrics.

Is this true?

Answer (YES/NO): NO